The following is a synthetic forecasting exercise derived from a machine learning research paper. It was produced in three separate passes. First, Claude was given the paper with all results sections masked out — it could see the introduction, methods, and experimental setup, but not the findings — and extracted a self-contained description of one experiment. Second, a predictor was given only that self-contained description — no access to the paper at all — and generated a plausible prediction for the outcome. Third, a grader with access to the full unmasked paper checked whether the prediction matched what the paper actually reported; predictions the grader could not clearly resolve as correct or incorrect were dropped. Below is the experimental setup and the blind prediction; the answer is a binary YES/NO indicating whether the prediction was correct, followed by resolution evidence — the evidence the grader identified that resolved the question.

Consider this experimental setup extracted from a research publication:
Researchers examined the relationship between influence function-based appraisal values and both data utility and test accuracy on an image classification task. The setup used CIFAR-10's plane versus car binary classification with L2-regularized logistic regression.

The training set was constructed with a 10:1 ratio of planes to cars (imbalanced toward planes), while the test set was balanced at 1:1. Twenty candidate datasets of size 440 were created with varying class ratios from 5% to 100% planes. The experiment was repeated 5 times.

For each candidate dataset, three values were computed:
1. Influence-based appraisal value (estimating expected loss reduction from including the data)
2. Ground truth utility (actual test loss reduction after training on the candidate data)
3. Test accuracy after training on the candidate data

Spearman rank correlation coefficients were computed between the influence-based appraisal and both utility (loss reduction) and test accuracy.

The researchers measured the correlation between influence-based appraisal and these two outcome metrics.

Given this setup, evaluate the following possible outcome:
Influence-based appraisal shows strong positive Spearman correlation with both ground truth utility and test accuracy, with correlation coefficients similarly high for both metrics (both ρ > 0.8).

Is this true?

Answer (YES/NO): NO